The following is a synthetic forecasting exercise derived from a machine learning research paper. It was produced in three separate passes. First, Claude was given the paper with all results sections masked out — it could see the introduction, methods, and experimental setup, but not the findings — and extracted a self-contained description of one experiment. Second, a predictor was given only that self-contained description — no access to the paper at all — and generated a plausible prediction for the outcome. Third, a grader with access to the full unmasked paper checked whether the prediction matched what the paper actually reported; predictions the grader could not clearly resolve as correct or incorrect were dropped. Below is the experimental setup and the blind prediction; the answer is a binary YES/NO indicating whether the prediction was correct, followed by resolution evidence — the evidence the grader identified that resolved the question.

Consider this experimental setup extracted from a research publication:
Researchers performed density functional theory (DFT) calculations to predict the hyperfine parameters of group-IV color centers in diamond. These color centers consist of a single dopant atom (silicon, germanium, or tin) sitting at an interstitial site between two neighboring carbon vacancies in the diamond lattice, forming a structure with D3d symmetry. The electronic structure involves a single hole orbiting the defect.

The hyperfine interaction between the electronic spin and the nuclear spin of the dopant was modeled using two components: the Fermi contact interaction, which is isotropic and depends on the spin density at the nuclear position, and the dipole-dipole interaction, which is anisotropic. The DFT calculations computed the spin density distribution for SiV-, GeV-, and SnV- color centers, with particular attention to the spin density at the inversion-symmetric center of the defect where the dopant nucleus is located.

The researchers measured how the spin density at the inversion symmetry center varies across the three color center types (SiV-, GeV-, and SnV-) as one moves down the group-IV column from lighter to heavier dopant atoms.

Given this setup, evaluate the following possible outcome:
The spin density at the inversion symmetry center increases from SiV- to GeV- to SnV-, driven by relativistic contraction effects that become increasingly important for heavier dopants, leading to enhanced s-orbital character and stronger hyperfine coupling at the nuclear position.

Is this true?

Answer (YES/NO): NO